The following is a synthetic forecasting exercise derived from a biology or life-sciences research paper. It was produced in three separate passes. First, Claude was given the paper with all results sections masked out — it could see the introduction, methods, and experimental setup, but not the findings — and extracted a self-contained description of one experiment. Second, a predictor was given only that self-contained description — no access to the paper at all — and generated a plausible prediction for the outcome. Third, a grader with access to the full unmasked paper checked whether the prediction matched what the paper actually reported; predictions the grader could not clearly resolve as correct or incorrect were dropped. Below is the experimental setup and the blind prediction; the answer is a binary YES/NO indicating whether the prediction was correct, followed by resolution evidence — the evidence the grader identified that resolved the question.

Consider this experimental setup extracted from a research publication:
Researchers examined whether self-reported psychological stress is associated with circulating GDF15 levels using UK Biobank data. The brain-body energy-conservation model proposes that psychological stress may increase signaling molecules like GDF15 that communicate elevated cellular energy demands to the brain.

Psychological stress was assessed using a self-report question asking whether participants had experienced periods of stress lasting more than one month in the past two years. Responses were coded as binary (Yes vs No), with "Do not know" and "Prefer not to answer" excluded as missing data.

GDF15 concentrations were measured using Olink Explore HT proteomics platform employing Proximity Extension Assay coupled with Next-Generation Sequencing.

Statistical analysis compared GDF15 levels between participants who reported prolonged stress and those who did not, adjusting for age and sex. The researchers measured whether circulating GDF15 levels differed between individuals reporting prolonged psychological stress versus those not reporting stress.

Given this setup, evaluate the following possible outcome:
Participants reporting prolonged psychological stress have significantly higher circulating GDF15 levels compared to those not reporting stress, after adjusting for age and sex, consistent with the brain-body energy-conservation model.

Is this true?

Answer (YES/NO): YES